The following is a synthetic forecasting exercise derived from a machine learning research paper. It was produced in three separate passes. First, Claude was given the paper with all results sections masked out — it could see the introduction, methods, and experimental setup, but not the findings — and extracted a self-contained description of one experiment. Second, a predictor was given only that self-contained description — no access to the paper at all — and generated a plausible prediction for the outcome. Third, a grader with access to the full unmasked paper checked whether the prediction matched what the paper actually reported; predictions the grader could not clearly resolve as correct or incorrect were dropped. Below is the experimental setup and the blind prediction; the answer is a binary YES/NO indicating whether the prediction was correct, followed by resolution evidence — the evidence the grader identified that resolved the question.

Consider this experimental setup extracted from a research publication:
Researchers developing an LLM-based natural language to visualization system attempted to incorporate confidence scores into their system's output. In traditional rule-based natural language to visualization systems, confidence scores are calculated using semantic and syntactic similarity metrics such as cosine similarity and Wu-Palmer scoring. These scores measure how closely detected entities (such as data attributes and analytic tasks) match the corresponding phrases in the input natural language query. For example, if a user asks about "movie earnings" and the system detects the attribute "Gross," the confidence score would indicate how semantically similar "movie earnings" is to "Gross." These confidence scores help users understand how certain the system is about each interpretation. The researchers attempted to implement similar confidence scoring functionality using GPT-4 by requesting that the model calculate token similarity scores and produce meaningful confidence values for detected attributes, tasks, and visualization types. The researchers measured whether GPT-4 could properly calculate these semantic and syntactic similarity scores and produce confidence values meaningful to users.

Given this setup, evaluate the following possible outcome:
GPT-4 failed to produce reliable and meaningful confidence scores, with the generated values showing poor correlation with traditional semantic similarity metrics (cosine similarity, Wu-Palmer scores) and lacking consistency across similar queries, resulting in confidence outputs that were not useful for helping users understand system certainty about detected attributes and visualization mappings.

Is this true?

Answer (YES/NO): NO